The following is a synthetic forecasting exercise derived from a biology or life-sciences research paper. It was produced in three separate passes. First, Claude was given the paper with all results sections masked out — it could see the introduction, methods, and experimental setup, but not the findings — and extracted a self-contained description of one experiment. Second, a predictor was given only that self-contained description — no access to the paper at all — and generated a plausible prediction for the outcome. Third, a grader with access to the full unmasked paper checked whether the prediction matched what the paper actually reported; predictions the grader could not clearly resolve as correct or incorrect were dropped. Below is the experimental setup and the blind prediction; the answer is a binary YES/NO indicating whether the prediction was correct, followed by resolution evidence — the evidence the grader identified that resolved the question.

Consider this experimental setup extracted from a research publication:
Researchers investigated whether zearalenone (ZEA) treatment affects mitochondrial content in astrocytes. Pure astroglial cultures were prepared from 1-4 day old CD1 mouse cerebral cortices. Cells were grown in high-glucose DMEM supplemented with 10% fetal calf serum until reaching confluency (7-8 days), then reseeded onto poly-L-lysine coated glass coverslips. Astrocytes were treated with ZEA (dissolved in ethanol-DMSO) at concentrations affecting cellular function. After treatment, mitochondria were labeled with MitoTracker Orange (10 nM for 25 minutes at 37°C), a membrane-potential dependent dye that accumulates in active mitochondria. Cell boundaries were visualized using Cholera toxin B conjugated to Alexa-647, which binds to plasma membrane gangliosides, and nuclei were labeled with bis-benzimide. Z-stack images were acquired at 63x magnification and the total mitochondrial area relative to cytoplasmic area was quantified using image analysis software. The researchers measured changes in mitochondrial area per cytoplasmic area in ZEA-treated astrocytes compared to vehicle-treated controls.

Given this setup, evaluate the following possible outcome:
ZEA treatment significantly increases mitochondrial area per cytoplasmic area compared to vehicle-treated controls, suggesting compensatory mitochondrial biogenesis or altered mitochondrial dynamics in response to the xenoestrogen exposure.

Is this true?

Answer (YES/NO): NO